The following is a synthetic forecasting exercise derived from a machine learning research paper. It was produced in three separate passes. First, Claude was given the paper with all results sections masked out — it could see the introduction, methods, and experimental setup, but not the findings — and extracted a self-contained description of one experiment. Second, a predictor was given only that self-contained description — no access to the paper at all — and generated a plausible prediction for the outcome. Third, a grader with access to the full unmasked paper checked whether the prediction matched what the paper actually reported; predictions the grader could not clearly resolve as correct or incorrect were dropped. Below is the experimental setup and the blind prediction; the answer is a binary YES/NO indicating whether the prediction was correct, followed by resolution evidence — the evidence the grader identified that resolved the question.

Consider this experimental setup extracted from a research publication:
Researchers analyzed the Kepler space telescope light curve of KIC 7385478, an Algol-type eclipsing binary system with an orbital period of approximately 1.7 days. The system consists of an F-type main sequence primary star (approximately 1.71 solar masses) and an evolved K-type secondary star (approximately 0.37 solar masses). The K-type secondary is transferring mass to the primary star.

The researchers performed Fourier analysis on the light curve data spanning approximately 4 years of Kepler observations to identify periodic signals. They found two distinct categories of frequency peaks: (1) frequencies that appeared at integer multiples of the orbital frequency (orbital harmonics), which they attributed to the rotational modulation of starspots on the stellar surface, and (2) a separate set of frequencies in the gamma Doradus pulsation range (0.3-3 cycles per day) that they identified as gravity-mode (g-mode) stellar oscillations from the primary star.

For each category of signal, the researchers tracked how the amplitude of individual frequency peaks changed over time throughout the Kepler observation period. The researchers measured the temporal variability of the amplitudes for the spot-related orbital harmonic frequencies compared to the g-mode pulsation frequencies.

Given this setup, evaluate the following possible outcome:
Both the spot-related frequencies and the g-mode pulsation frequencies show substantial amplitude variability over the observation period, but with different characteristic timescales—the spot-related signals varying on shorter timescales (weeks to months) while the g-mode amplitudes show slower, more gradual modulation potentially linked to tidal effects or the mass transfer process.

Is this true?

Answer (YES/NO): NO